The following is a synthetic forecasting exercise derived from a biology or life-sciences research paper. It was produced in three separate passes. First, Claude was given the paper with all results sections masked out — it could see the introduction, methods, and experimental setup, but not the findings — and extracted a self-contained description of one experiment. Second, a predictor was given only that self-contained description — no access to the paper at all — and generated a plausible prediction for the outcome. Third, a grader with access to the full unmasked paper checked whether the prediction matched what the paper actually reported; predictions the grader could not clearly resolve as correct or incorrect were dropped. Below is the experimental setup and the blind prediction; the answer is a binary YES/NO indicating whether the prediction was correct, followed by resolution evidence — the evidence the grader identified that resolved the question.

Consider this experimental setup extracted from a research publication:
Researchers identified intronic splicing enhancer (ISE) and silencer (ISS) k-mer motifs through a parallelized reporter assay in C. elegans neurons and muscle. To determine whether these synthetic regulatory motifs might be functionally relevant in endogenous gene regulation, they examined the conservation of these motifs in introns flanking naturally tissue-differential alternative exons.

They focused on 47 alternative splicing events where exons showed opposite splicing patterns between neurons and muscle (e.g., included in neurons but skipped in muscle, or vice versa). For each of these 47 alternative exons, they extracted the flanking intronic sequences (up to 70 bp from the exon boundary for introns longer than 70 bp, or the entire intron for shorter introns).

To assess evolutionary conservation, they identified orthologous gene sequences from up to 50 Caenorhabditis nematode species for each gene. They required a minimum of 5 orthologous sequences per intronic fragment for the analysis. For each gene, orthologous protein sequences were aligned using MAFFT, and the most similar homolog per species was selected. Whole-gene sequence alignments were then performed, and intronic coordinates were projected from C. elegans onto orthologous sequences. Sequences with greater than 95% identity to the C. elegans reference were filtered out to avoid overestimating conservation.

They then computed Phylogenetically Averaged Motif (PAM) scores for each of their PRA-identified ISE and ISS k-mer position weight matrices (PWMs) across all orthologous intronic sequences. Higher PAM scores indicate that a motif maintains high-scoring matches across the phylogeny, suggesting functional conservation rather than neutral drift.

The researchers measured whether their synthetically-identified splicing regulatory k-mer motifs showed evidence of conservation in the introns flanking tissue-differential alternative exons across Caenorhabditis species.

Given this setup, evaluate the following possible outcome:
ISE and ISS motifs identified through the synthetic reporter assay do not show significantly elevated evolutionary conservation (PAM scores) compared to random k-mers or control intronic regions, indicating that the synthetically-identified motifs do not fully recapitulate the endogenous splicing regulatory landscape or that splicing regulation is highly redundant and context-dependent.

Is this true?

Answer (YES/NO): NO